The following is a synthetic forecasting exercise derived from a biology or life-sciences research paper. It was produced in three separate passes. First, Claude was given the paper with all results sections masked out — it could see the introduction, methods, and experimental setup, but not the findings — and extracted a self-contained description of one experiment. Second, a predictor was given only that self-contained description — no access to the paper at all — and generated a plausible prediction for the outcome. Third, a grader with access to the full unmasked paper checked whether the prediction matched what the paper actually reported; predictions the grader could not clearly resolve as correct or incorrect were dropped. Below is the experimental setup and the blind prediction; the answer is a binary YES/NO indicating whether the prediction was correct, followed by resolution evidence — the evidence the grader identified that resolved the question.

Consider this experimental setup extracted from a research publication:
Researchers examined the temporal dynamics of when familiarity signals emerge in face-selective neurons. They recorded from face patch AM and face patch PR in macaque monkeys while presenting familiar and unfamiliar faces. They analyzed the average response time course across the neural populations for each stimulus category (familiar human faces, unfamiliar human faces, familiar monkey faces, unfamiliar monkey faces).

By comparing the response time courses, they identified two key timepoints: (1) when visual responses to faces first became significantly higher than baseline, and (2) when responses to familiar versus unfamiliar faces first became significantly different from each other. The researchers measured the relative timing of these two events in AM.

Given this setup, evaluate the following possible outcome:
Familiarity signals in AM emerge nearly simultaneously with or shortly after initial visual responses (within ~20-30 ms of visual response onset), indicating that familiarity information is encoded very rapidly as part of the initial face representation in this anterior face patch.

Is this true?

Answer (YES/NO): NO